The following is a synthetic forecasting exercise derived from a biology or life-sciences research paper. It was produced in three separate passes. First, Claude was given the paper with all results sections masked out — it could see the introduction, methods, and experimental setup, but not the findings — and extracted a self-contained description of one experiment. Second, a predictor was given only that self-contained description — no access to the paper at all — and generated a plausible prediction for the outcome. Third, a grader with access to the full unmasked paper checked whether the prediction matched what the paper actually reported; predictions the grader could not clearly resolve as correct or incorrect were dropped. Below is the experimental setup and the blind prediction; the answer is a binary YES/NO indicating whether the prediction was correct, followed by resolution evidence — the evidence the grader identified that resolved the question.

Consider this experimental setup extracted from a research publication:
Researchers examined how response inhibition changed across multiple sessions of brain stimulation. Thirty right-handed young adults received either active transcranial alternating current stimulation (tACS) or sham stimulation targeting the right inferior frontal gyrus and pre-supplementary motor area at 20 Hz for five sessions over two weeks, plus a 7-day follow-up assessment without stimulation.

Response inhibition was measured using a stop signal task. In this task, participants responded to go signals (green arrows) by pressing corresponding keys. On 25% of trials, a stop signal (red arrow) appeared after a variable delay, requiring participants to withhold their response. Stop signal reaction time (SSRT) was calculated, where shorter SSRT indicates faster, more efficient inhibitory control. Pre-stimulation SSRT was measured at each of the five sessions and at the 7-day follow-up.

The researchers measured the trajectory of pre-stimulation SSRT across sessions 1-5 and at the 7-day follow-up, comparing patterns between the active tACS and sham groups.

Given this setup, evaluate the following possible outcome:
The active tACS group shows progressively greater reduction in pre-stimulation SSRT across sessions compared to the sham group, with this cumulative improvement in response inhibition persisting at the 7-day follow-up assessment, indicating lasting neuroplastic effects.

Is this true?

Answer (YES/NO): NO